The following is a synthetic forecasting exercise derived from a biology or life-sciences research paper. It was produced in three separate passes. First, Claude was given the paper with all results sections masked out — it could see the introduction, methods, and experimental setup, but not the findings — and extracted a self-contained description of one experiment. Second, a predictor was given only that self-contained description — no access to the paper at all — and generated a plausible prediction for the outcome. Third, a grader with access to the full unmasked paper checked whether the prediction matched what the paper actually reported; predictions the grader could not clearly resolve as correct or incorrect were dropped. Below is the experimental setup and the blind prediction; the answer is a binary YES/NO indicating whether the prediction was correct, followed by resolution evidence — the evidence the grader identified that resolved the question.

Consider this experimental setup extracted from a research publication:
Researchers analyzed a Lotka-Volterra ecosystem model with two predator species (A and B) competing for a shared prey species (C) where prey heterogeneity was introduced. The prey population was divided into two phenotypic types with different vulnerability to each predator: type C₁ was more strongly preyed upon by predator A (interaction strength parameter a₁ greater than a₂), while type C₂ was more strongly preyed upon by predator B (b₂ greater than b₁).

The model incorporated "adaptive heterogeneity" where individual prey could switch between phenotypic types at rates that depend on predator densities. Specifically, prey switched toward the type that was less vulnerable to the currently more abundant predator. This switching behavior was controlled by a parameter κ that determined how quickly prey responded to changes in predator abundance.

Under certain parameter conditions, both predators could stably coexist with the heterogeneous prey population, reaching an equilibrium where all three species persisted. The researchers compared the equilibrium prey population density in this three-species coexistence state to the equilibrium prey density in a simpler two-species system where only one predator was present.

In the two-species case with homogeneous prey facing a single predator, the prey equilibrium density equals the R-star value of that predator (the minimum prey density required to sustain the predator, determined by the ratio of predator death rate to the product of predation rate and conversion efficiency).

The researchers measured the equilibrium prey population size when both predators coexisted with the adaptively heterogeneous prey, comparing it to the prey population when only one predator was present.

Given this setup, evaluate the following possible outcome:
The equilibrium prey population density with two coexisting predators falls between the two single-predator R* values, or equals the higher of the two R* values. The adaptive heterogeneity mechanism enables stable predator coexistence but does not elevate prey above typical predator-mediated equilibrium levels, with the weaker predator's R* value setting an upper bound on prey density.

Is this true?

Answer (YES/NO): NO